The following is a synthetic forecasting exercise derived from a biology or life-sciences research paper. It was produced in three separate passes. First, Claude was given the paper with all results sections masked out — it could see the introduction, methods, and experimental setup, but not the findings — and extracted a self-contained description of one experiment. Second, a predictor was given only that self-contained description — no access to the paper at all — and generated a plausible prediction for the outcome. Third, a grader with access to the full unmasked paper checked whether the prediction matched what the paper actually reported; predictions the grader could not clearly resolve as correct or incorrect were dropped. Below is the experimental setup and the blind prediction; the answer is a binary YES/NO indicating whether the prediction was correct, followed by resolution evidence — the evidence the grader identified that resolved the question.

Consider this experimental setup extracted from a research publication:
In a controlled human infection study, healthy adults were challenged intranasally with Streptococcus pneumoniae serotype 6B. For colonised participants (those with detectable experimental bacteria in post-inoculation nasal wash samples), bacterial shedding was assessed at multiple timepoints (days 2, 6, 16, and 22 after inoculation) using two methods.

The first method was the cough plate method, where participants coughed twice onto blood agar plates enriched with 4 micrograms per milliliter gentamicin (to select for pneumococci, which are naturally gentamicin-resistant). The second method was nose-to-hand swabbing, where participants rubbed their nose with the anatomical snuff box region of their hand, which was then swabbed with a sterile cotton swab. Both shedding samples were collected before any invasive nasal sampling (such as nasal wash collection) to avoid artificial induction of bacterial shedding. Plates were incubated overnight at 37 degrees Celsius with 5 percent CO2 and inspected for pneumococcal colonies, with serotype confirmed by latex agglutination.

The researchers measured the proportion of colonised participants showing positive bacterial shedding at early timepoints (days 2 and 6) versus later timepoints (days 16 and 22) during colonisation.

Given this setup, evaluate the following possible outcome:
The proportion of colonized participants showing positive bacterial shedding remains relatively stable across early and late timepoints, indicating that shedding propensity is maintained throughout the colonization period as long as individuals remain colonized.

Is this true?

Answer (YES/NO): NO